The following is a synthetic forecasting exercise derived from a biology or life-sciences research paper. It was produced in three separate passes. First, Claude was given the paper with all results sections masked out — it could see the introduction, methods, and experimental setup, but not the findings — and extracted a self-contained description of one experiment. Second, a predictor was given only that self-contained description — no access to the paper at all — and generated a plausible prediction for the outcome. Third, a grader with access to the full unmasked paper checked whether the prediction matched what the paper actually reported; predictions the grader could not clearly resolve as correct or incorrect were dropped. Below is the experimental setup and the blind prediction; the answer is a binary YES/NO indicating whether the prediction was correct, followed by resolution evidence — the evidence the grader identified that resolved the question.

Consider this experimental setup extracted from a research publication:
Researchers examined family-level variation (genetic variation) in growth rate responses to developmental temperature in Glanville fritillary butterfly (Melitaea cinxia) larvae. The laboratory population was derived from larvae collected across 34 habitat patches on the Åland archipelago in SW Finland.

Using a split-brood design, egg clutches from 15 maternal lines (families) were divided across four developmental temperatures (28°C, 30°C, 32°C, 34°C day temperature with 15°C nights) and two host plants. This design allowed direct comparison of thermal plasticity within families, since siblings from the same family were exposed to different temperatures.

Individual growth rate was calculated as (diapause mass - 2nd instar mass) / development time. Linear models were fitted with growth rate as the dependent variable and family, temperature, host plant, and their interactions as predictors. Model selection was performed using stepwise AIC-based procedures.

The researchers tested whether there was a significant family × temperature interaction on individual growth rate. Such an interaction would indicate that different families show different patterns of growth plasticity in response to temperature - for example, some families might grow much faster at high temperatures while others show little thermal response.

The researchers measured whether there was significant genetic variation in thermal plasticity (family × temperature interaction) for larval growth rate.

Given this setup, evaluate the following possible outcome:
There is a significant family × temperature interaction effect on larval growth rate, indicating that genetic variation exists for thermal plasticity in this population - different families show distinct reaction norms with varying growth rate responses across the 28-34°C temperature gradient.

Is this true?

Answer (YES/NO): YES